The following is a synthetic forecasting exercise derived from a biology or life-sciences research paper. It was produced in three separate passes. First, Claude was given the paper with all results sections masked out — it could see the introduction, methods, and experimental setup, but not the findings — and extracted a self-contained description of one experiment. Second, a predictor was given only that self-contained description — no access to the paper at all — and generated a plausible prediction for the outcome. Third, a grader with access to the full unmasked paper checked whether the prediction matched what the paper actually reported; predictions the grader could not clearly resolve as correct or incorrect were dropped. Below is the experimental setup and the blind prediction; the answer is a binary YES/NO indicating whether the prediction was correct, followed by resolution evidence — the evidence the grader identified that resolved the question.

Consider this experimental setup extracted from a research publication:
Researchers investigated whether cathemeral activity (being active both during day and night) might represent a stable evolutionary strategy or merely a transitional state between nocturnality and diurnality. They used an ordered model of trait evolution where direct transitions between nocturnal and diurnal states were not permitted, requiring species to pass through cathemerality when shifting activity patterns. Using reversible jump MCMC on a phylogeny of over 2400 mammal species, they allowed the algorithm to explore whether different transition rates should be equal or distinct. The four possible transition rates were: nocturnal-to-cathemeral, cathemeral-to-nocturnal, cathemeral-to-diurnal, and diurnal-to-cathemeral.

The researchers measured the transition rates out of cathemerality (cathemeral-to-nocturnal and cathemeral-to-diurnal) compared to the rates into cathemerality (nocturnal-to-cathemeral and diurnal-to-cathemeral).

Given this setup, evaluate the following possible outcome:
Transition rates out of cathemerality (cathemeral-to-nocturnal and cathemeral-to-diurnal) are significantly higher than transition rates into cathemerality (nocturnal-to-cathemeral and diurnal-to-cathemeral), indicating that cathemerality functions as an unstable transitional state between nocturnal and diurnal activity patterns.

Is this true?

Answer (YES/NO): YES